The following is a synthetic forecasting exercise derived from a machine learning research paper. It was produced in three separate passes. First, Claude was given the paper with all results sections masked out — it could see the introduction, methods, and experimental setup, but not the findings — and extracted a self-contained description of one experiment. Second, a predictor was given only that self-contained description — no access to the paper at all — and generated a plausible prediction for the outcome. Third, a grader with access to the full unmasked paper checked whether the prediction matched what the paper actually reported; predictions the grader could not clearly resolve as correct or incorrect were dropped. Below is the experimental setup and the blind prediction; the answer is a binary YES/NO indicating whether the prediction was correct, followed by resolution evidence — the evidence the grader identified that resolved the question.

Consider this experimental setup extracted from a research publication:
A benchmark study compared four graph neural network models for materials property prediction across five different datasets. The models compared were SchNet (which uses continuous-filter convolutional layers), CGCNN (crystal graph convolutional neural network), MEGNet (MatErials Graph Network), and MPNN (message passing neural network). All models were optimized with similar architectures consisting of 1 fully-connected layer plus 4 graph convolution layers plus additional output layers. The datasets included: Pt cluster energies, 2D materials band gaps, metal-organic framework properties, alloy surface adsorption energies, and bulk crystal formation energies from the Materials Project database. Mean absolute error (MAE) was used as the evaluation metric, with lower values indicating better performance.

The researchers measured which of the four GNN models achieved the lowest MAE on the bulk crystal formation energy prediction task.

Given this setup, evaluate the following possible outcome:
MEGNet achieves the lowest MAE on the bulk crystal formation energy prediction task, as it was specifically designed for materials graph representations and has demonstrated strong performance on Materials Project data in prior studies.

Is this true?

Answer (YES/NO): NO